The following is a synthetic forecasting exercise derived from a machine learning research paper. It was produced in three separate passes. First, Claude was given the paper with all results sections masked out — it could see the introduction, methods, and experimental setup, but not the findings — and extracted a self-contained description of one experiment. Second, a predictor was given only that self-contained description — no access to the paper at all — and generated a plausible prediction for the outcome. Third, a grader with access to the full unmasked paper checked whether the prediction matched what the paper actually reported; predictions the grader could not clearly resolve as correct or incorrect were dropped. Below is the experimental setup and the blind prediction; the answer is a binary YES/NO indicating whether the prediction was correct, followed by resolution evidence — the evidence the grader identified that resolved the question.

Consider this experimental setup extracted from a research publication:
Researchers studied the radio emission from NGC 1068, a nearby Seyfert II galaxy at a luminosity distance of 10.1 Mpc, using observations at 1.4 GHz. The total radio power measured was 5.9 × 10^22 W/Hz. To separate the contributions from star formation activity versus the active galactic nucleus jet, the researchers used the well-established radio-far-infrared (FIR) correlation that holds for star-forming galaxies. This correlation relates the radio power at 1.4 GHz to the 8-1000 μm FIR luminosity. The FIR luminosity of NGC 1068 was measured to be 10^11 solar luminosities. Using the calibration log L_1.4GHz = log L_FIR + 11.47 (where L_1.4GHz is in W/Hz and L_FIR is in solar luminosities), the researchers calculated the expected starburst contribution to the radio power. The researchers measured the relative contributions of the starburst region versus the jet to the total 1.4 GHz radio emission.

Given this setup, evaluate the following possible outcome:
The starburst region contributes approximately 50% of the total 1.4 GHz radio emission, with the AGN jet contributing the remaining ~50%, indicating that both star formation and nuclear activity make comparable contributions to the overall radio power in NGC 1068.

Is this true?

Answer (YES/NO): YES